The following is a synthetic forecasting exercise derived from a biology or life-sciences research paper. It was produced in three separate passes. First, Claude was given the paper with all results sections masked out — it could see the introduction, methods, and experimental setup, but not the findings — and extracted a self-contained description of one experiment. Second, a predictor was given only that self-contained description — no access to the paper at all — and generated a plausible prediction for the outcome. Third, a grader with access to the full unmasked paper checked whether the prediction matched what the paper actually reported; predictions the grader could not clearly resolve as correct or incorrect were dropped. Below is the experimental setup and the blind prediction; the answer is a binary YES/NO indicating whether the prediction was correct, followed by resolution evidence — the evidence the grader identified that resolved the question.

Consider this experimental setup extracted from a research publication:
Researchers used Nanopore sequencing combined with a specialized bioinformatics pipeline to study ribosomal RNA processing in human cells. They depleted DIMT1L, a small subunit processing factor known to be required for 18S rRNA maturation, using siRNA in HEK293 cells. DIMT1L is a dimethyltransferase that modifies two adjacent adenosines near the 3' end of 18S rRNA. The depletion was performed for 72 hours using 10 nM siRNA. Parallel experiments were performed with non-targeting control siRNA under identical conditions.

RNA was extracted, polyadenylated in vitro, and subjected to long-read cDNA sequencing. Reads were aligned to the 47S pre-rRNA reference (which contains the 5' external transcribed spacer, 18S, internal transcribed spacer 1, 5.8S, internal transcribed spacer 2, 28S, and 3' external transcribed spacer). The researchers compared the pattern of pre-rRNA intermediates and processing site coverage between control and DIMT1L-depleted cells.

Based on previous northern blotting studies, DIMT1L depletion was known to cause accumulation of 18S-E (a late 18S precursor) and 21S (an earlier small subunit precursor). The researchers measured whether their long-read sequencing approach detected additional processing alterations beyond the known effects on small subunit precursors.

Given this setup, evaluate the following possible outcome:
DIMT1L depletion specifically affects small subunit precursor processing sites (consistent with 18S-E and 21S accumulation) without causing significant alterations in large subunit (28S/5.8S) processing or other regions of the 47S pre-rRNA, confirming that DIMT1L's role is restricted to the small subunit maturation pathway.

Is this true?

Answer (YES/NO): NO